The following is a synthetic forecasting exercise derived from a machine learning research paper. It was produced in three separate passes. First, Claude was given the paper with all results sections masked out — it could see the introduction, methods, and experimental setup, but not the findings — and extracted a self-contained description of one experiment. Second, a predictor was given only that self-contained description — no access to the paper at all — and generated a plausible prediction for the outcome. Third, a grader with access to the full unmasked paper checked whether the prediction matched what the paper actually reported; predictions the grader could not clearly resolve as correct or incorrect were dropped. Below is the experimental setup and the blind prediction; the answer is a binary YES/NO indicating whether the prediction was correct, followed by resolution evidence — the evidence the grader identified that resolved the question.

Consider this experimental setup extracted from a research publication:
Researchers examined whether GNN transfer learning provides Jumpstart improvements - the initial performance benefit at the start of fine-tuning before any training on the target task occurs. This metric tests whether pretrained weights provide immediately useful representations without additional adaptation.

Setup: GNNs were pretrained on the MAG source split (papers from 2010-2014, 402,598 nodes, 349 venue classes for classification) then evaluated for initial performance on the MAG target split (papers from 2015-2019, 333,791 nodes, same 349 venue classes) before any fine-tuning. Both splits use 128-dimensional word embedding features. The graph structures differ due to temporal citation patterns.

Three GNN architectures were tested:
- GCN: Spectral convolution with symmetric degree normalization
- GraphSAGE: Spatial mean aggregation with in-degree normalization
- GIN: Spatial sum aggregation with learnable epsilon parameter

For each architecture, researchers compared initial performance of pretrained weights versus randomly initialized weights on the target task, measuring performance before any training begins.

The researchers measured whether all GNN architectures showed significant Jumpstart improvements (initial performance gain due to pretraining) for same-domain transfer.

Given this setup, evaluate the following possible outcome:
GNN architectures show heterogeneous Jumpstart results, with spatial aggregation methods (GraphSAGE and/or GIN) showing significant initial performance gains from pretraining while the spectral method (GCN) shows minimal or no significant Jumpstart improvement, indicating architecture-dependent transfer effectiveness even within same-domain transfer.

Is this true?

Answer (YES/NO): NO